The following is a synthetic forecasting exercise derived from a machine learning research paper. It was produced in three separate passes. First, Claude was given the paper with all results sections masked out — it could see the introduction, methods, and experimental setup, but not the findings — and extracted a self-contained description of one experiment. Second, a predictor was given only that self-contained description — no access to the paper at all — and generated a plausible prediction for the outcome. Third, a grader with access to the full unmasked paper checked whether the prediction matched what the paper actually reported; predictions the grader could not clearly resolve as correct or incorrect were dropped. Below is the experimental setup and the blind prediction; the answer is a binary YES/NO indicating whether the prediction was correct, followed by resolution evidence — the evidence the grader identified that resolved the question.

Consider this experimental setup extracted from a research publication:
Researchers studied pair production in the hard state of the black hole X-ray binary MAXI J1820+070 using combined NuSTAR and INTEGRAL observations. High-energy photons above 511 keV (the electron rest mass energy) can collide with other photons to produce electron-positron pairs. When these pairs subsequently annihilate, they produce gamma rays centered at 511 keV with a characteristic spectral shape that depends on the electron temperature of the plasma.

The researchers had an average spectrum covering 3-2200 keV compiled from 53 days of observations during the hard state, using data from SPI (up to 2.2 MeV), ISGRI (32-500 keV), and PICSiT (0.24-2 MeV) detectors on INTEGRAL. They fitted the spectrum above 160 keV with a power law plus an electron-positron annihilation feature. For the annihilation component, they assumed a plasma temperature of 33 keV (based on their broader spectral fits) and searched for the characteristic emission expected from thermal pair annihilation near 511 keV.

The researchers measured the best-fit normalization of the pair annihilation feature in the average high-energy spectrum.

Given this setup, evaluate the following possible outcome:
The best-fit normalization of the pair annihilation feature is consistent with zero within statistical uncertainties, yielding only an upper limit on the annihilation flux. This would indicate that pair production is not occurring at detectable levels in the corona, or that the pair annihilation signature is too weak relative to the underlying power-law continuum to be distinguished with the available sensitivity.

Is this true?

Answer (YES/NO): YES